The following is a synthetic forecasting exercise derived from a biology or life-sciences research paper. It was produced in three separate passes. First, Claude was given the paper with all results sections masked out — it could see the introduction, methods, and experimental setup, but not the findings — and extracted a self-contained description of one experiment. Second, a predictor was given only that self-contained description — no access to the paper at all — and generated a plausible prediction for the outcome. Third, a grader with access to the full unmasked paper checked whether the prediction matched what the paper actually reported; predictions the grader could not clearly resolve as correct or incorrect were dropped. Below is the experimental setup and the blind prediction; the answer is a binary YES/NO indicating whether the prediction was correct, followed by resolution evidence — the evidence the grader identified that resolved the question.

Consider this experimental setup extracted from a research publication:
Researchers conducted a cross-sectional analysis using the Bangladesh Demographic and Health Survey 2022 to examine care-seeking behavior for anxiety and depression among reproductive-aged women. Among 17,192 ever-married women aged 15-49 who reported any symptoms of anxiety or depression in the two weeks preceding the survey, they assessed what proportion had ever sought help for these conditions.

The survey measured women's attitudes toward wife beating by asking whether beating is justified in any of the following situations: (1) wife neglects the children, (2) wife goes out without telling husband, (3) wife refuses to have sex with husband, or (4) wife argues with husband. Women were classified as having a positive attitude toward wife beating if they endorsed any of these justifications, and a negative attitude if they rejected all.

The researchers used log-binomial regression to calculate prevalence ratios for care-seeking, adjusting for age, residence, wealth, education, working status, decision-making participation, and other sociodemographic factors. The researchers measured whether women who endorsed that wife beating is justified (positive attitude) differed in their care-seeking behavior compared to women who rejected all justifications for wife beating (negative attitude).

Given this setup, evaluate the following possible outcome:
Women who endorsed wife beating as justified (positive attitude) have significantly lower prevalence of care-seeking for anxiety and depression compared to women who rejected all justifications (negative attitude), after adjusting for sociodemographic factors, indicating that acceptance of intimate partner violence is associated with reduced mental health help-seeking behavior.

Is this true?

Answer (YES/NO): NO